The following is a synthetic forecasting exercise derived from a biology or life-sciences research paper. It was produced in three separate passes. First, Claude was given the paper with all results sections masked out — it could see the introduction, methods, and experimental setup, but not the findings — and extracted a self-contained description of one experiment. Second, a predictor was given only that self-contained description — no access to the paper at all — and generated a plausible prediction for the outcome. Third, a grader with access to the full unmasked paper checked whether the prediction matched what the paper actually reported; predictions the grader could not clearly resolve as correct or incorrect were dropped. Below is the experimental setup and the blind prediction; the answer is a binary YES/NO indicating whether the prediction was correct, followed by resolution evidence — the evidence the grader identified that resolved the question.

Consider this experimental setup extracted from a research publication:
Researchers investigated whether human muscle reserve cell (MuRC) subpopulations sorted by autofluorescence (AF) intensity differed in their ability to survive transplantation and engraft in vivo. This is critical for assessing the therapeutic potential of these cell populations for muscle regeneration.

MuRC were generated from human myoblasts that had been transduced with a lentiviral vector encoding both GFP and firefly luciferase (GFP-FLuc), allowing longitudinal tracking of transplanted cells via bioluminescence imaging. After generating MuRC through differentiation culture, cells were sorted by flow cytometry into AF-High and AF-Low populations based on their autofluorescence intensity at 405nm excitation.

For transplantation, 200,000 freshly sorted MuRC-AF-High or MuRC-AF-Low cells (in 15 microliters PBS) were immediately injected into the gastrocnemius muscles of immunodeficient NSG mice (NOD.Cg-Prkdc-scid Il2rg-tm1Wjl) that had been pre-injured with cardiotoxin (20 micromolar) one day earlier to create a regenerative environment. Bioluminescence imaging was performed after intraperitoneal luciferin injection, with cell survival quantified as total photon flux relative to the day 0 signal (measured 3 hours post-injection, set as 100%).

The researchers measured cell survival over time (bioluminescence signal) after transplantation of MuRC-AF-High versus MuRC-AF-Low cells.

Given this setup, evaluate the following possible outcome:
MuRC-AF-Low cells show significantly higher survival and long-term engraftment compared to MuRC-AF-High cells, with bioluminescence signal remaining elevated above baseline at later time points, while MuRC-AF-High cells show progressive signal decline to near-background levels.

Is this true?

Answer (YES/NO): NO